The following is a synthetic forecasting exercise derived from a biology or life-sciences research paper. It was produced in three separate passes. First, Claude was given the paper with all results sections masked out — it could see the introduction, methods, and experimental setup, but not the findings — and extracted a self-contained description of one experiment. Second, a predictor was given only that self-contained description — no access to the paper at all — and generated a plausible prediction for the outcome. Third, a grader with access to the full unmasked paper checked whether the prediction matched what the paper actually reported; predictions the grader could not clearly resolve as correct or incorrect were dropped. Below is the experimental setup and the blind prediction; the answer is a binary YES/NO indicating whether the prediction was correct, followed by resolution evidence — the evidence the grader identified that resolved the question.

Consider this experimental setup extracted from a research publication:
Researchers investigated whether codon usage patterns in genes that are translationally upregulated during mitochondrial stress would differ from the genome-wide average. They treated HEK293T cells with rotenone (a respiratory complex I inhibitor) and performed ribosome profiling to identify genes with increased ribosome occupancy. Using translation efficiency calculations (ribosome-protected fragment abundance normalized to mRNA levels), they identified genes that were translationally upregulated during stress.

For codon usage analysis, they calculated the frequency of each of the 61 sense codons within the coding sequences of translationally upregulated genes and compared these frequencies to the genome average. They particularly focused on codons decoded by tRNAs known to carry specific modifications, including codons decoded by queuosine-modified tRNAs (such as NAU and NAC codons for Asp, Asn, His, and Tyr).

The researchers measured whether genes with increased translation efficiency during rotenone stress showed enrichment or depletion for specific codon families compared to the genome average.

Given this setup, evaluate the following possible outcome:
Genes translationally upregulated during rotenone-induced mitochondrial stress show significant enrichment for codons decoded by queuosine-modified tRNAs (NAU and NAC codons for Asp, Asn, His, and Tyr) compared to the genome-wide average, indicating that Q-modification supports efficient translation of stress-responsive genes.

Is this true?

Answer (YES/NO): NO